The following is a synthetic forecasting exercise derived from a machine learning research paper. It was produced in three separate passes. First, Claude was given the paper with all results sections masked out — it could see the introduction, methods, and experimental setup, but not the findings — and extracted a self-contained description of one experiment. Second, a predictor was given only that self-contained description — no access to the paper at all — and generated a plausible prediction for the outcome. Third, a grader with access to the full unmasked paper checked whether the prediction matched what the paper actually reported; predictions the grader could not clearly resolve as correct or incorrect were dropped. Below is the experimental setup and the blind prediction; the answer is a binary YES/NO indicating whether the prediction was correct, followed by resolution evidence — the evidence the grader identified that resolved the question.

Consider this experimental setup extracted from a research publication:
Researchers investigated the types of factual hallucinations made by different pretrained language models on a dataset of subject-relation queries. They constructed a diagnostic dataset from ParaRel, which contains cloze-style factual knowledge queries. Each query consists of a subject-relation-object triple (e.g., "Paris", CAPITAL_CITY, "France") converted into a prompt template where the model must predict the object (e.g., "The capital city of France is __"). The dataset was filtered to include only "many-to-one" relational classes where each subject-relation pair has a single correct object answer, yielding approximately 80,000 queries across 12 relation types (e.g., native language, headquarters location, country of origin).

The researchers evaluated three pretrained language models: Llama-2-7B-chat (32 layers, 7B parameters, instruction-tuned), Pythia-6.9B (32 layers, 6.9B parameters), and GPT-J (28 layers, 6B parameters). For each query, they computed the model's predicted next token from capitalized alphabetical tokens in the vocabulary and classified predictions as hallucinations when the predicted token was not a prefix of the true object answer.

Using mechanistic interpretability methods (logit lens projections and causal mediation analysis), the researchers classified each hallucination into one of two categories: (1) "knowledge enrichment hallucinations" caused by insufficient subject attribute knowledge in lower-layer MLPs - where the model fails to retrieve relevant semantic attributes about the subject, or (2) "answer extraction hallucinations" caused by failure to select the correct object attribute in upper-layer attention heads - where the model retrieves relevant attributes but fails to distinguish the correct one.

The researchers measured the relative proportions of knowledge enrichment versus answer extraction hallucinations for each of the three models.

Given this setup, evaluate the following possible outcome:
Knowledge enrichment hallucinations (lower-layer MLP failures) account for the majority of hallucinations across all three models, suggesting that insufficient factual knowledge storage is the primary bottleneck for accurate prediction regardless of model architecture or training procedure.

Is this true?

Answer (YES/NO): NO